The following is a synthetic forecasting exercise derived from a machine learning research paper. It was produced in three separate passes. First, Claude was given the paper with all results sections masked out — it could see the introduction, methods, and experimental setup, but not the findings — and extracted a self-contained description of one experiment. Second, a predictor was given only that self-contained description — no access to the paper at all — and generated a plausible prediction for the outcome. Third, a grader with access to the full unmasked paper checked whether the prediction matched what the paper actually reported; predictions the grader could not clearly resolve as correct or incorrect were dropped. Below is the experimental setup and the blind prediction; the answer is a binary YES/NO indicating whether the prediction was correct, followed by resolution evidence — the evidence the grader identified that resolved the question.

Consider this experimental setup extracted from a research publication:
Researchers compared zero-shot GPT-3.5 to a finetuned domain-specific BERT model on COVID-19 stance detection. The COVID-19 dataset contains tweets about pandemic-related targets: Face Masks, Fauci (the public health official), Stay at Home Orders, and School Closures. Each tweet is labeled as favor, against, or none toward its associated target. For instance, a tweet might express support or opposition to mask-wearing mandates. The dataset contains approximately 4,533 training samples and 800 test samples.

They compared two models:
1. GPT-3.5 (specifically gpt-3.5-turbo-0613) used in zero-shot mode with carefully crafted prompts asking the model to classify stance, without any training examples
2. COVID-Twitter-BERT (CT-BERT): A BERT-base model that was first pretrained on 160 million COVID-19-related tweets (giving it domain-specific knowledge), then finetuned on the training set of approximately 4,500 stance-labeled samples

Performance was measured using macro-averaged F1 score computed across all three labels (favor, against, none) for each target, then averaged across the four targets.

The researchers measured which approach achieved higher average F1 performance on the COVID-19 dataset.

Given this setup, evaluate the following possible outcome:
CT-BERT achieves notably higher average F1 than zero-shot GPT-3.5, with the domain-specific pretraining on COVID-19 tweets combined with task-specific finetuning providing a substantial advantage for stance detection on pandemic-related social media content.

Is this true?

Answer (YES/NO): YES